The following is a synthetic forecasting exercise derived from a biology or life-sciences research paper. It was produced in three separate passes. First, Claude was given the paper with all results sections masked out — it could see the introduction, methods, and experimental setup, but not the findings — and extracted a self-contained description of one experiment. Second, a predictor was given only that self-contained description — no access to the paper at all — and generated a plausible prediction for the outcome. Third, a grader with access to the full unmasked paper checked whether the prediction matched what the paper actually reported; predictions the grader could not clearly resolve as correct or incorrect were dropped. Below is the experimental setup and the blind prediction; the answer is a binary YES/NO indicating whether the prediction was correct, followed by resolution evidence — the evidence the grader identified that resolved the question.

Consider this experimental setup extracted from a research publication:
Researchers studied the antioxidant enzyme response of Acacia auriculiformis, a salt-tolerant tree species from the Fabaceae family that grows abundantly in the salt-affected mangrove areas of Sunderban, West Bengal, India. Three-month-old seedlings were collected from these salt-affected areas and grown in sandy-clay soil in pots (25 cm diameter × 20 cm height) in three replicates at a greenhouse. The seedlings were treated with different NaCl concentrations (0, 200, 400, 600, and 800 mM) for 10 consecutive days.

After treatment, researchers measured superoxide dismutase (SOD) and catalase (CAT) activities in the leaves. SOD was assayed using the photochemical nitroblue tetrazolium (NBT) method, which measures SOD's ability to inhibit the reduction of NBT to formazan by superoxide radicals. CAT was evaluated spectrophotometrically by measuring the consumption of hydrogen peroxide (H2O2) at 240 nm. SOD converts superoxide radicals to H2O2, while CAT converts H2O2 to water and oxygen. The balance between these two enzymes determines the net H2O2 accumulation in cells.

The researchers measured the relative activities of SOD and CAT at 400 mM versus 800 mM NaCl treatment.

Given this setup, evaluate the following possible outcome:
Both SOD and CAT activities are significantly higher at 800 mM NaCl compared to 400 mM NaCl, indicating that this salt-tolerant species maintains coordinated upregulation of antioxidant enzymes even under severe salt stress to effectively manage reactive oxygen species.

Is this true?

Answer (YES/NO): NO